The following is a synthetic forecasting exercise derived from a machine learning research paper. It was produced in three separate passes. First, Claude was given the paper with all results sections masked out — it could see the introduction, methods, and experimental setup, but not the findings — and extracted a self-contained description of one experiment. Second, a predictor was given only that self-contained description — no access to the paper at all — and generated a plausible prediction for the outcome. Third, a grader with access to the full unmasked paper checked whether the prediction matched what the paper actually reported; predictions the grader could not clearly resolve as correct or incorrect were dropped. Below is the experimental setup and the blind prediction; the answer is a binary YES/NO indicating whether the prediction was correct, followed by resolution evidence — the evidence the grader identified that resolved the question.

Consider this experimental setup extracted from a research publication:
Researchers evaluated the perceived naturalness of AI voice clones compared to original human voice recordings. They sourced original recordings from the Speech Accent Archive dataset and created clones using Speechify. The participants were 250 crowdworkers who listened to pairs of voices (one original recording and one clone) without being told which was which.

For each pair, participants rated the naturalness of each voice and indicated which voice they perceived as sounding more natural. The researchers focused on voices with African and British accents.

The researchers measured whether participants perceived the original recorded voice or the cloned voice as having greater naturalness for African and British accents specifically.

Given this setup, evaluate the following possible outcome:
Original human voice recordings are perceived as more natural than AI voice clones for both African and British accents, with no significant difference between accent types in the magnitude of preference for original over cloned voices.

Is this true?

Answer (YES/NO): NO